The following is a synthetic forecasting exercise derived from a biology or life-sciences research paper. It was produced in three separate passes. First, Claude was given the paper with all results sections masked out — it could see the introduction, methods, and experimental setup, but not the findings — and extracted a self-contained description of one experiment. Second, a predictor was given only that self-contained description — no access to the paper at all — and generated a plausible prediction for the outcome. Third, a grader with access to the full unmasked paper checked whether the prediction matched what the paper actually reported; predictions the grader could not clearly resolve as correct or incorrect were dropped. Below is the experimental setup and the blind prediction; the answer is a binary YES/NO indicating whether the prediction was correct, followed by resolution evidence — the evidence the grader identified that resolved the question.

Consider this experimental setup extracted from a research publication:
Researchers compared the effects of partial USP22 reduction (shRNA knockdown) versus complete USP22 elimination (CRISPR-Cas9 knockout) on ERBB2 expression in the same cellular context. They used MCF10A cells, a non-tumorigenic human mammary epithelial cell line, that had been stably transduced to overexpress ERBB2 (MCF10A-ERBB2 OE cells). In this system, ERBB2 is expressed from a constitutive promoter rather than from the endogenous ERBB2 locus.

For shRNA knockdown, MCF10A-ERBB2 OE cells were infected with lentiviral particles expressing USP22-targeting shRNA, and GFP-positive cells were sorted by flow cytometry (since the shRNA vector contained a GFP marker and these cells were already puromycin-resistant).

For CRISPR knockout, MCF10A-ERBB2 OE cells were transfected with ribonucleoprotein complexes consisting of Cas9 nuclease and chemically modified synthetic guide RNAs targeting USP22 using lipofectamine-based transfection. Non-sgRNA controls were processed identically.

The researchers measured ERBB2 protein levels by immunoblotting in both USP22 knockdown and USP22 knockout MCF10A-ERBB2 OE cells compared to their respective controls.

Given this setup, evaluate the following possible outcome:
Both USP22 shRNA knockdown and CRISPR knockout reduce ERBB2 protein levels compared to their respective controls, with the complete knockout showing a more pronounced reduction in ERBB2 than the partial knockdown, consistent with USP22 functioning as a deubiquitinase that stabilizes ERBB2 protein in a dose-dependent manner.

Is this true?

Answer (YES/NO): NO